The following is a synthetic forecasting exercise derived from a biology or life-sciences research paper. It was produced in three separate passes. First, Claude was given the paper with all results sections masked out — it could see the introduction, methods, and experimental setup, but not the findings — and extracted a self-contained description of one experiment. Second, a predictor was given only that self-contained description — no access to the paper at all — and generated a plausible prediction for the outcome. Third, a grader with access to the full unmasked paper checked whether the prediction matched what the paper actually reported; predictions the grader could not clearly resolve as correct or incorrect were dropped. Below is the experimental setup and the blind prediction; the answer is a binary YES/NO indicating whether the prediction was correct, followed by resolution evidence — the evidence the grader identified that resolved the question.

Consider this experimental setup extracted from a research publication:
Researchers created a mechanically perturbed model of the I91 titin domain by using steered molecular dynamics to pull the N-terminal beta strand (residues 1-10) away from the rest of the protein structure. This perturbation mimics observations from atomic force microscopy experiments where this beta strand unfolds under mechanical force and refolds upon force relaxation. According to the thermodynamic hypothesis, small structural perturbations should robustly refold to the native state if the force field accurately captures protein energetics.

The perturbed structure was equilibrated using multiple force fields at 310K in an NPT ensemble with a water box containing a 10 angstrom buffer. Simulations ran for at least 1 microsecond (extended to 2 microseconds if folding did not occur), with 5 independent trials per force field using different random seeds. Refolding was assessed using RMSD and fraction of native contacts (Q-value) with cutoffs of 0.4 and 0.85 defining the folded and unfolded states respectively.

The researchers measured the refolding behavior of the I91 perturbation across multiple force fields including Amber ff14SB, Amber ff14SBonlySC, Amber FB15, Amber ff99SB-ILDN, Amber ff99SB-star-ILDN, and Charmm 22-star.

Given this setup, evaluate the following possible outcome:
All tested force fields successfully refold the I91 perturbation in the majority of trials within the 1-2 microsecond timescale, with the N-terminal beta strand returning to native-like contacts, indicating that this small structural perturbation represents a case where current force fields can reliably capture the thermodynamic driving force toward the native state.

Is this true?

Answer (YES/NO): NO